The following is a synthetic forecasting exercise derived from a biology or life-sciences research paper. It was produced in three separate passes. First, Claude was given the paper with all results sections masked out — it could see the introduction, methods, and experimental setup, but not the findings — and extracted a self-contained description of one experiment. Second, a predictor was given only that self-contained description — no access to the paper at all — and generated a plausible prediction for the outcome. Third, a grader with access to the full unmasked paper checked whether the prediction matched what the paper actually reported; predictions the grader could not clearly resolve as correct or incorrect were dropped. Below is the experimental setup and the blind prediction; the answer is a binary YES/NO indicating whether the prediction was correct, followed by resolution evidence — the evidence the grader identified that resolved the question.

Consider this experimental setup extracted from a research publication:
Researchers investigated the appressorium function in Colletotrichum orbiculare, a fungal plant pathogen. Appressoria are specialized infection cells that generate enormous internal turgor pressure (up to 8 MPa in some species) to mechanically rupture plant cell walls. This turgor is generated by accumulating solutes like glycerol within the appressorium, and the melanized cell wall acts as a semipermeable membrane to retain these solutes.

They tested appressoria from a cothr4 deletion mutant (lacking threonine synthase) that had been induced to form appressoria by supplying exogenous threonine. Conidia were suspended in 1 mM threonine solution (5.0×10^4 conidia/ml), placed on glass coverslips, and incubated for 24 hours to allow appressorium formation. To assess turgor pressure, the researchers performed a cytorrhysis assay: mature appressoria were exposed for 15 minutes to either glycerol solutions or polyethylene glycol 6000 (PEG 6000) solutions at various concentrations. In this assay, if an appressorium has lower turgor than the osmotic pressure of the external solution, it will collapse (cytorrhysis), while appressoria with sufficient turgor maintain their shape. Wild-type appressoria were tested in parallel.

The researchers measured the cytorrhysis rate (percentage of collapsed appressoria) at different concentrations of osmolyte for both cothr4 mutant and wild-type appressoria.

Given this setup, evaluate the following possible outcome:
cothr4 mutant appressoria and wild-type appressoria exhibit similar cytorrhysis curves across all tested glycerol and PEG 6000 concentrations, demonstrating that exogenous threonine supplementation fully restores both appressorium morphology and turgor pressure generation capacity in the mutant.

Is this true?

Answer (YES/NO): NO